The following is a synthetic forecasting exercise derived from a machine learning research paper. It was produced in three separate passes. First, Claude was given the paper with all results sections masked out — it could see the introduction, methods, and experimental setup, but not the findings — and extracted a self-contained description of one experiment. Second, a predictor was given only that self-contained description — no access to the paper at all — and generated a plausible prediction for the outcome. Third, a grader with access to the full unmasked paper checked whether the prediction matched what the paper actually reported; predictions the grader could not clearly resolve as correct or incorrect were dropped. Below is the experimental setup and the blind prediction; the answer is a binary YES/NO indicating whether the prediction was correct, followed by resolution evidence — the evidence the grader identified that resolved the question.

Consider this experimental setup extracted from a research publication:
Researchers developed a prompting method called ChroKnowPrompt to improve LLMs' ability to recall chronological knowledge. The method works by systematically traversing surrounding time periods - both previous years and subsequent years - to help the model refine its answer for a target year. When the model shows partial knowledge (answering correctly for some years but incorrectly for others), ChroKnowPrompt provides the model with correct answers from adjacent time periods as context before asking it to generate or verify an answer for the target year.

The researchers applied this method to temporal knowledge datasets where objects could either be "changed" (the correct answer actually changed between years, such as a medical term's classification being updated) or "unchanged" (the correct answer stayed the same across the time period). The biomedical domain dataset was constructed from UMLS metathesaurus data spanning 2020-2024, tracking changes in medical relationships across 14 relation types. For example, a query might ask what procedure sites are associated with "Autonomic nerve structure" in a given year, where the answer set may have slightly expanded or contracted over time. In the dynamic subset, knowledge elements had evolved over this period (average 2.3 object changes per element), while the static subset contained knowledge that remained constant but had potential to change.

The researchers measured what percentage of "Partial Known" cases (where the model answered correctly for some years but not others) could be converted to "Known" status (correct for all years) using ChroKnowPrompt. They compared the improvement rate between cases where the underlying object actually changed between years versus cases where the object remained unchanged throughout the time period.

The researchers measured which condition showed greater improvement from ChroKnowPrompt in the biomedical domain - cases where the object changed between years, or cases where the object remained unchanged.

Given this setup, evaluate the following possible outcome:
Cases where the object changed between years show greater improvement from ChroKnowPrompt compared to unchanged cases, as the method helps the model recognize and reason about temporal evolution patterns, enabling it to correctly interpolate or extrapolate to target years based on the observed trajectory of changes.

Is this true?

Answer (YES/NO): NO